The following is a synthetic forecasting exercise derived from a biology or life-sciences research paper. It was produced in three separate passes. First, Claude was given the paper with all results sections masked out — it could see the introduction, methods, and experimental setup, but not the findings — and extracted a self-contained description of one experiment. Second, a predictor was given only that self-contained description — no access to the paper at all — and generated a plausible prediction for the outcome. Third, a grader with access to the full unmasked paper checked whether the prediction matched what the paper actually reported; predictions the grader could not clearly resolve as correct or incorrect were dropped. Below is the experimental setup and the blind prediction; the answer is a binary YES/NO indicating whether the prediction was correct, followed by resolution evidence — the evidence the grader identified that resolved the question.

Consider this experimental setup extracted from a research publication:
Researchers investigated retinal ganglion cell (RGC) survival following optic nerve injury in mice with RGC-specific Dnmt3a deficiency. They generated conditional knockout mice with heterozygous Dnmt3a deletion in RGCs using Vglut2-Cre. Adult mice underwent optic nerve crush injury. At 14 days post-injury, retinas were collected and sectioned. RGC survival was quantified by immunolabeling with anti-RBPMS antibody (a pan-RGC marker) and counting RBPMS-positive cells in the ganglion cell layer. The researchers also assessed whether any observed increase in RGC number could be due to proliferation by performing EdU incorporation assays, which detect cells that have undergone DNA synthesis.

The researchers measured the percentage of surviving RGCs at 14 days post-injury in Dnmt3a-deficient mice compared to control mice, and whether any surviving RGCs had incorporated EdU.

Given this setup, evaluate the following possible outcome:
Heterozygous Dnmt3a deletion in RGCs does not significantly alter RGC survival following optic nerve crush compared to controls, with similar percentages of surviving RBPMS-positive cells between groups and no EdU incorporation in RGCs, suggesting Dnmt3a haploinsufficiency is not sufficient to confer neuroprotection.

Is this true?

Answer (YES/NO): NO